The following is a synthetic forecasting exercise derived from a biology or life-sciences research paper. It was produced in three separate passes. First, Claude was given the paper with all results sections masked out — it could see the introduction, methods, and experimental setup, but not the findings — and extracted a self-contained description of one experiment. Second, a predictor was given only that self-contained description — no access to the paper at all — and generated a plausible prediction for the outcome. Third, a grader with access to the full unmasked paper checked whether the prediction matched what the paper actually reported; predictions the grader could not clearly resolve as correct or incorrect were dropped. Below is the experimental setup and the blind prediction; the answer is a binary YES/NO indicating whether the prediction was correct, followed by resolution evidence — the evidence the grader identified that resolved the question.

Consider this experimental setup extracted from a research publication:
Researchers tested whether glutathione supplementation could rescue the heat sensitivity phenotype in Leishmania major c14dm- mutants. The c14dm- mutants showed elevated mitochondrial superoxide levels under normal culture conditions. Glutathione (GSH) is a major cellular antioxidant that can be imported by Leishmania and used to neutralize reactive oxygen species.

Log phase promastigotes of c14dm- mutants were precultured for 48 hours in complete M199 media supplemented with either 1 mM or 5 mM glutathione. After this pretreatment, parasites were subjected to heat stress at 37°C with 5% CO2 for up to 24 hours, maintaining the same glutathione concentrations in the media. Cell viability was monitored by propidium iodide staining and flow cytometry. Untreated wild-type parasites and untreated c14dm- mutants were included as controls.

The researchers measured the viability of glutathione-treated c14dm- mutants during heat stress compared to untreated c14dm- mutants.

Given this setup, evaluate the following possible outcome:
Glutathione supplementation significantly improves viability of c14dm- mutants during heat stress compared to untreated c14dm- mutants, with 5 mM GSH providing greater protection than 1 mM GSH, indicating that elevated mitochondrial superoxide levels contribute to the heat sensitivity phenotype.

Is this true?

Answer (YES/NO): YES